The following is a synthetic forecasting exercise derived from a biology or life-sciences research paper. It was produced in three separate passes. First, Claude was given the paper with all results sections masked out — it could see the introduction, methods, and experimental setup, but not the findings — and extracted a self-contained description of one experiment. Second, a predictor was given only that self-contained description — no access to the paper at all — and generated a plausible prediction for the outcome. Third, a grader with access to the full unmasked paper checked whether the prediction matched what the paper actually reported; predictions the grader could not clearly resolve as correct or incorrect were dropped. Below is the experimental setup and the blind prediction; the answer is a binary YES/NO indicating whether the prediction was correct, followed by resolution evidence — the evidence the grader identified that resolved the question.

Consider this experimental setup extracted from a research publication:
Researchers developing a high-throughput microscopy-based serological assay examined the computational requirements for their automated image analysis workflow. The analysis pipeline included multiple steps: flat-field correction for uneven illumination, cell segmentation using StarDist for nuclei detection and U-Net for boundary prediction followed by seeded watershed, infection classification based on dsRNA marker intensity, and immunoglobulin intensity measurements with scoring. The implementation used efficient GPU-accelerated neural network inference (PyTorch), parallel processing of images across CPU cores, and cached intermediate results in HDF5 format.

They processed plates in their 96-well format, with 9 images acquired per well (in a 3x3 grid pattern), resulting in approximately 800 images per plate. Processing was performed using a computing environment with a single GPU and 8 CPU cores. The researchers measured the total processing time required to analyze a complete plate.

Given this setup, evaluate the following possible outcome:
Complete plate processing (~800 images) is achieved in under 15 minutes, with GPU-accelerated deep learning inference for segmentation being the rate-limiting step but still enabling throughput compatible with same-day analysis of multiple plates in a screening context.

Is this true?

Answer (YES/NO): NO